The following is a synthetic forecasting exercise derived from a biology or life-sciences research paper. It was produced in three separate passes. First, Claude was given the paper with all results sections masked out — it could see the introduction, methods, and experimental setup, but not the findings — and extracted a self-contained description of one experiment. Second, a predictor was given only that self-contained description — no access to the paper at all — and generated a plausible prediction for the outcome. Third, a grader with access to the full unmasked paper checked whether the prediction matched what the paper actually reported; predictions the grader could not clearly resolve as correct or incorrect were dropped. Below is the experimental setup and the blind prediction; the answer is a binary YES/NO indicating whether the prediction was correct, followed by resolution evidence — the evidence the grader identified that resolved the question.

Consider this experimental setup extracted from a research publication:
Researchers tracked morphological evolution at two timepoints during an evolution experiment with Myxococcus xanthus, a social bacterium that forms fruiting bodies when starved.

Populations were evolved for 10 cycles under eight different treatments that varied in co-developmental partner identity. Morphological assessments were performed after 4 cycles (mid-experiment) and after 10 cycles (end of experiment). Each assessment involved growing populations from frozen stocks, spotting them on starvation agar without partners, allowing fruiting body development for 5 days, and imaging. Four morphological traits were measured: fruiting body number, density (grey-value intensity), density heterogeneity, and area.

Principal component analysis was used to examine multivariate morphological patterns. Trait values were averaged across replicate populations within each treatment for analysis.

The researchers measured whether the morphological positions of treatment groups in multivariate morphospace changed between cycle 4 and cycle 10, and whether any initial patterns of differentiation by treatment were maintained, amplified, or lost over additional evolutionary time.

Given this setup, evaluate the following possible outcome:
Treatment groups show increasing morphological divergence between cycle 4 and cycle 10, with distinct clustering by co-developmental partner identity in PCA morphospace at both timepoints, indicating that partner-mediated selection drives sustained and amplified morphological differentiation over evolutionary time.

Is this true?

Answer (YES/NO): YES